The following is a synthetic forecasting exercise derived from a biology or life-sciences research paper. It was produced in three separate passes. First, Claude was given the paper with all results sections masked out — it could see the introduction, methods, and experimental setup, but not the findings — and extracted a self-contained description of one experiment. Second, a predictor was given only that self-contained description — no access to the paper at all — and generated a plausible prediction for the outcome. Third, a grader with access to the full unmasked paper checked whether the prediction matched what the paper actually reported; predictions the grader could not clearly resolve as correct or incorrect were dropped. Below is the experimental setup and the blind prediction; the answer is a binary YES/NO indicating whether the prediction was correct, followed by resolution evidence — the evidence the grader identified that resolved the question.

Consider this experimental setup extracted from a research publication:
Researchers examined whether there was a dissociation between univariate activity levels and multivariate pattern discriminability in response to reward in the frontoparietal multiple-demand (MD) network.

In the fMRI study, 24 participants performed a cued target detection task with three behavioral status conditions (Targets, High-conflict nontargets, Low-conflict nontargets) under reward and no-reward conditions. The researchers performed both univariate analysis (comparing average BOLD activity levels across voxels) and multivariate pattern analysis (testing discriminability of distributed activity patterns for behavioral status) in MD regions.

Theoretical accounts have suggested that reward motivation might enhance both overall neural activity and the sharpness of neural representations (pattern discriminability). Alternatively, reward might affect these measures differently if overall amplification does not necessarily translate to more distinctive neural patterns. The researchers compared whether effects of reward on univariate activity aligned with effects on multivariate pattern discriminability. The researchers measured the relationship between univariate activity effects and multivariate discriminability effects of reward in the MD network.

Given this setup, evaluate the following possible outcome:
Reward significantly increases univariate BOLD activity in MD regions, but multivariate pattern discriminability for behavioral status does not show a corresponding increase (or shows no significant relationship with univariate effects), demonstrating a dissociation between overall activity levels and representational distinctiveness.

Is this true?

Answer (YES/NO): YES